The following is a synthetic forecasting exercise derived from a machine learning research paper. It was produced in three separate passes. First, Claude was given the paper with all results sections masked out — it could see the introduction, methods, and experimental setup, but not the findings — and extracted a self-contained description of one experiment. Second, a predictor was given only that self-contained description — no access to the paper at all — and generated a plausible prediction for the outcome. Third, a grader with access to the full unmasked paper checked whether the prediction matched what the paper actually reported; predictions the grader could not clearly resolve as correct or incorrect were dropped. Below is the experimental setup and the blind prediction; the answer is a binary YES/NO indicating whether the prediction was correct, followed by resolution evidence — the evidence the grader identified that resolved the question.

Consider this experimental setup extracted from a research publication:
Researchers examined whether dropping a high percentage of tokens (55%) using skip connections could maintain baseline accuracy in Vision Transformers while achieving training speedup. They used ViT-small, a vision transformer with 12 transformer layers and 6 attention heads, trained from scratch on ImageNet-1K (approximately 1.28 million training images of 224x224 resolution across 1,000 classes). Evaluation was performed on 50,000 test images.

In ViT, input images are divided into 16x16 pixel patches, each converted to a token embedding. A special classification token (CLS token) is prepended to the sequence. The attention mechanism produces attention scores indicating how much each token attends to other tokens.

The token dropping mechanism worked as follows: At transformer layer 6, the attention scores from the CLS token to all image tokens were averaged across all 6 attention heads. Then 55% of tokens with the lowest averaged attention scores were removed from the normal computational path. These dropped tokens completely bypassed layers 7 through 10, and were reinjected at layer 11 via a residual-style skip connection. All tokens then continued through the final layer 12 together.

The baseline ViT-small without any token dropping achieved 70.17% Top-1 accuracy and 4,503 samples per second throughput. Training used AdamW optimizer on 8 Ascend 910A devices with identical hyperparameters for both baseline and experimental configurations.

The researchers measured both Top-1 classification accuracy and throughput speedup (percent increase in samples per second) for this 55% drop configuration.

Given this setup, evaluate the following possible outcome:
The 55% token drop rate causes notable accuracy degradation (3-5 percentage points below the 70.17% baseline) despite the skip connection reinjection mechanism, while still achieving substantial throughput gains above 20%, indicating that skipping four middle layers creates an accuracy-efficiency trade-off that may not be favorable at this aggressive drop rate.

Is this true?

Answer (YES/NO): NO